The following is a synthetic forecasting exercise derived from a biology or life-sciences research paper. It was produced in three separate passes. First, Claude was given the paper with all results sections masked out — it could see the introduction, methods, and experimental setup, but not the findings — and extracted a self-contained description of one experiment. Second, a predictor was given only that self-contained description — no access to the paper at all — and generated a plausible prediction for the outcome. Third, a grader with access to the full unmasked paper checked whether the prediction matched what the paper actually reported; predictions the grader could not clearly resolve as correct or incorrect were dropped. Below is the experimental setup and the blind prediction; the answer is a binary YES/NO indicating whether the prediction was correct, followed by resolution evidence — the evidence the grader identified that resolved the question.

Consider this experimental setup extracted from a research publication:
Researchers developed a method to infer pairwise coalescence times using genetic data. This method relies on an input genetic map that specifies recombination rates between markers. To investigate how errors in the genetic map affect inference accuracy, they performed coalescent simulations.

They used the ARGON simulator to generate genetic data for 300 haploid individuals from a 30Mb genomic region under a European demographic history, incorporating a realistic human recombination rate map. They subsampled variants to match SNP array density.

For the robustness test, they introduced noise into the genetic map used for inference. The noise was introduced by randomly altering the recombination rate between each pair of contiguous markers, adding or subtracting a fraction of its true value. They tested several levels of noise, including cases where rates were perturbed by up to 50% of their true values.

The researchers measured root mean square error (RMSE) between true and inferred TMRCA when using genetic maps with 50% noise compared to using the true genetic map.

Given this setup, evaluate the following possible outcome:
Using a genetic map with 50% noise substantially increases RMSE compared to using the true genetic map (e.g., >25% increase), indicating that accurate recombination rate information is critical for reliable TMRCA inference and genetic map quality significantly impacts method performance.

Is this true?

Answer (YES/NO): NO